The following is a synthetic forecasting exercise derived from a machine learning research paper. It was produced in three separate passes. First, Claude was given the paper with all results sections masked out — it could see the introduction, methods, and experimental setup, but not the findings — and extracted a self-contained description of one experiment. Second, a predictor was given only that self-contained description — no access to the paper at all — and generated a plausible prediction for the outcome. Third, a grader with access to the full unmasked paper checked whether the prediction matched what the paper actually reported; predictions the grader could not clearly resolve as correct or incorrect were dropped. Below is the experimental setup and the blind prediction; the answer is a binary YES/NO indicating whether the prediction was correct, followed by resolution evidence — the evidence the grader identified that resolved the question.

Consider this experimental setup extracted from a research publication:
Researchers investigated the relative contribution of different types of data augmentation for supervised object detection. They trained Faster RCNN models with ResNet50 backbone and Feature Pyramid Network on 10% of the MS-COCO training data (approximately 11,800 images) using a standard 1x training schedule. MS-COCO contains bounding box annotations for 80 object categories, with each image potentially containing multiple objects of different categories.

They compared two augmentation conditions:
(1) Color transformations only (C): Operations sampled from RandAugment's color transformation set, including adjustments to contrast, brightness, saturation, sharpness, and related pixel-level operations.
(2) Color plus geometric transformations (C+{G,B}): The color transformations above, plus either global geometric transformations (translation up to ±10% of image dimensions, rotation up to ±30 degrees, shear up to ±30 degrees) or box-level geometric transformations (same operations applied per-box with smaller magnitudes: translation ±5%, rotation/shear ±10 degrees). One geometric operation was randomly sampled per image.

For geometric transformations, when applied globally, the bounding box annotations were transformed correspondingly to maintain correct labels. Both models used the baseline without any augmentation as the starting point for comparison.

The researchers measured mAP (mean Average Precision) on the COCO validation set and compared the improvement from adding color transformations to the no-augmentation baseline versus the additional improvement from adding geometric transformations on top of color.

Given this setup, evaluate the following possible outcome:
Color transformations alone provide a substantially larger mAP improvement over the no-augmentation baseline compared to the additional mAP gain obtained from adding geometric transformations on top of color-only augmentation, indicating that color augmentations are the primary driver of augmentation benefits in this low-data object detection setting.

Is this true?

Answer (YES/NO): NO